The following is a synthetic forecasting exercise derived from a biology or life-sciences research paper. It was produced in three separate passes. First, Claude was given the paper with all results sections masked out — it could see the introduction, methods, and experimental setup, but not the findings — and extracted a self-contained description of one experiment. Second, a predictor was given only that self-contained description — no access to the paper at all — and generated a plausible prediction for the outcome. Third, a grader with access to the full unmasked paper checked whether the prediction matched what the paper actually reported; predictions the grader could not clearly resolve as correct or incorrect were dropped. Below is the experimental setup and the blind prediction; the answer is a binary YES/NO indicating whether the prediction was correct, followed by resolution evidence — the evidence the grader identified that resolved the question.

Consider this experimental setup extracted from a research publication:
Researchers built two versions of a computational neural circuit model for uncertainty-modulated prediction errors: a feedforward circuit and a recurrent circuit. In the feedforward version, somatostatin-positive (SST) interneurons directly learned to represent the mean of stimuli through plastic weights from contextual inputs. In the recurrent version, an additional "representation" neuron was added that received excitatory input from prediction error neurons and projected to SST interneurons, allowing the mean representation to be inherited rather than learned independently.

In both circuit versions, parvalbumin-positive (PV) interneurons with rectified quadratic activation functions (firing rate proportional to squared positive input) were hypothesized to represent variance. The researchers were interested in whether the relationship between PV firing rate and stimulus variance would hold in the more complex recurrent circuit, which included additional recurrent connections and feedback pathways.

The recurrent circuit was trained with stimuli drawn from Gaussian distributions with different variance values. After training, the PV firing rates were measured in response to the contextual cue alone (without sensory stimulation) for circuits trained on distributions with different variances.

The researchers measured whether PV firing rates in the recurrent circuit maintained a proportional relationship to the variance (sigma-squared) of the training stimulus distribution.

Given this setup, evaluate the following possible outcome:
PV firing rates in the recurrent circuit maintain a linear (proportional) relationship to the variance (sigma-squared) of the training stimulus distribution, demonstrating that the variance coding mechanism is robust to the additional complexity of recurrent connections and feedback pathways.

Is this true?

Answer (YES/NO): YES